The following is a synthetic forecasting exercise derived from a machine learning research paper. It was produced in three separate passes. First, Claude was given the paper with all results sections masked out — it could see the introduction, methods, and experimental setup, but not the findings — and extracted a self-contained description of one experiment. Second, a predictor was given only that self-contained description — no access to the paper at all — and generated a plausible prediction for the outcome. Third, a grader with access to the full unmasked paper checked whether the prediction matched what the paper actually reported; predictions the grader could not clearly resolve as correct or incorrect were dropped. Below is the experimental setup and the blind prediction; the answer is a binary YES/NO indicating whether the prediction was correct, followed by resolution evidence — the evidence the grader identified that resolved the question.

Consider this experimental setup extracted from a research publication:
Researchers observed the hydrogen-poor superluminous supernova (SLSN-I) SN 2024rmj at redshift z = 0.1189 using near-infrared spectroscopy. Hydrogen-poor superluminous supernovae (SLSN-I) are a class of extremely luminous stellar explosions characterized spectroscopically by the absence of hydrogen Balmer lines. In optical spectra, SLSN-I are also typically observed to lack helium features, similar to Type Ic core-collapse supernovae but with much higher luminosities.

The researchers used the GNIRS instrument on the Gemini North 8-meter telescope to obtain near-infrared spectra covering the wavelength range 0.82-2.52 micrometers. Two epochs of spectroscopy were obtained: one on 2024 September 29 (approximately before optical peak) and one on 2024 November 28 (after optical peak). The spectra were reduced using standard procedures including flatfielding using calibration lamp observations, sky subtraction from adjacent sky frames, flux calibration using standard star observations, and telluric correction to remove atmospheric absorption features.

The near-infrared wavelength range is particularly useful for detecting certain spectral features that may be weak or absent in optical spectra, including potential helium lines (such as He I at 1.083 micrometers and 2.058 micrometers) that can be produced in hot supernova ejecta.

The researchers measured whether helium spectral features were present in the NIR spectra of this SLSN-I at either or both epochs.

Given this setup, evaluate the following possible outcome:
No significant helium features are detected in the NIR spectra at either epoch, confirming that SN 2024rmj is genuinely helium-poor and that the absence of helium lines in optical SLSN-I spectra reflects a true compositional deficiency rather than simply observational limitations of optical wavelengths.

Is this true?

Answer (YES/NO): NO